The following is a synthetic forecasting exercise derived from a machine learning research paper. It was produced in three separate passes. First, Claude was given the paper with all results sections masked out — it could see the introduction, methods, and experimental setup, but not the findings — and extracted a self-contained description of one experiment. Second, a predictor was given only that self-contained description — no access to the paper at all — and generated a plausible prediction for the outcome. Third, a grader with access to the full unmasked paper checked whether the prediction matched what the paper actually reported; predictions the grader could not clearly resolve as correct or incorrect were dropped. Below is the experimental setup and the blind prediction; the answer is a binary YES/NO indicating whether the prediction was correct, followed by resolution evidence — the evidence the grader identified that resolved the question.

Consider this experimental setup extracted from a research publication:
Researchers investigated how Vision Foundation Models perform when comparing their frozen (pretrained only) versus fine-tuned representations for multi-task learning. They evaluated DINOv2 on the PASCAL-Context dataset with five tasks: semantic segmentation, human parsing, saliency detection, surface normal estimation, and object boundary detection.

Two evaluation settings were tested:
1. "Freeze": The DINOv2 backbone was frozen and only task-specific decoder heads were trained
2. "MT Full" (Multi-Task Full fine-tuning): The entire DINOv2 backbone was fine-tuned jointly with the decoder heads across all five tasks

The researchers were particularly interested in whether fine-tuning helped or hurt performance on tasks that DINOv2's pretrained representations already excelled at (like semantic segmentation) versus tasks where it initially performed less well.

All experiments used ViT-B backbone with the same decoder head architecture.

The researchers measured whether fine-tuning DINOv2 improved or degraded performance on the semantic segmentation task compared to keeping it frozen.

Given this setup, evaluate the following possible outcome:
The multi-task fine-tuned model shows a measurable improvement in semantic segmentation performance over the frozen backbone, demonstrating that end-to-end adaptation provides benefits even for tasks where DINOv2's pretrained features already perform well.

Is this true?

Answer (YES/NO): NO